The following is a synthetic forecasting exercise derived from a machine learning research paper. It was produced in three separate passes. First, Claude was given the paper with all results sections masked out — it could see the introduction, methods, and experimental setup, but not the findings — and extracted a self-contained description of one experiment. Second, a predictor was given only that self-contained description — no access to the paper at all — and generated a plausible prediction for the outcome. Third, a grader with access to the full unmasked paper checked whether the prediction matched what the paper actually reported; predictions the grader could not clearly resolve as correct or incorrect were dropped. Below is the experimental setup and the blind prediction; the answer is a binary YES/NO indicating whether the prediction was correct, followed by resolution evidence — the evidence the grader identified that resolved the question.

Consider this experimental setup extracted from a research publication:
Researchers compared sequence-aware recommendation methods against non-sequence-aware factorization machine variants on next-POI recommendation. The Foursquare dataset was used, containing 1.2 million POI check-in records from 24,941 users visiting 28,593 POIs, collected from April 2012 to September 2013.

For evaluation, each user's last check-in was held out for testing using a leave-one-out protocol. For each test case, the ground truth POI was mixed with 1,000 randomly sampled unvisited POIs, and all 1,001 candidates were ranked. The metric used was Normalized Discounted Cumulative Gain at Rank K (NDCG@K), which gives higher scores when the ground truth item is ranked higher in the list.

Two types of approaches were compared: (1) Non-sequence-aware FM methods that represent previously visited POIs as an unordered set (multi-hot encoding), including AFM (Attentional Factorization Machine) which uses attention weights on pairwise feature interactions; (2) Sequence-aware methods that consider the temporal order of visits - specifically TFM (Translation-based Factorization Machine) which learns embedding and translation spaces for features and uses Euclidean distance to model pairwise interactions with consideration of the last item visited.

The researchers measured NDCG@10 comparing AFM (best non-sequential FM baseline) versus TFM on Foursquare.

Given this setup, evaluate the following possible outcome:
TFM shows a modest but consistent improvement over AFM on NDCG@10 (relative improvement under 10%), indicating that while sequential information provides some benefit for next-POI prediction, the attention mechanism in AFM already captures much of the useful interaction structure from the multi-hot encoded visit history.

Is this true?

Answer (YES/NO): YES